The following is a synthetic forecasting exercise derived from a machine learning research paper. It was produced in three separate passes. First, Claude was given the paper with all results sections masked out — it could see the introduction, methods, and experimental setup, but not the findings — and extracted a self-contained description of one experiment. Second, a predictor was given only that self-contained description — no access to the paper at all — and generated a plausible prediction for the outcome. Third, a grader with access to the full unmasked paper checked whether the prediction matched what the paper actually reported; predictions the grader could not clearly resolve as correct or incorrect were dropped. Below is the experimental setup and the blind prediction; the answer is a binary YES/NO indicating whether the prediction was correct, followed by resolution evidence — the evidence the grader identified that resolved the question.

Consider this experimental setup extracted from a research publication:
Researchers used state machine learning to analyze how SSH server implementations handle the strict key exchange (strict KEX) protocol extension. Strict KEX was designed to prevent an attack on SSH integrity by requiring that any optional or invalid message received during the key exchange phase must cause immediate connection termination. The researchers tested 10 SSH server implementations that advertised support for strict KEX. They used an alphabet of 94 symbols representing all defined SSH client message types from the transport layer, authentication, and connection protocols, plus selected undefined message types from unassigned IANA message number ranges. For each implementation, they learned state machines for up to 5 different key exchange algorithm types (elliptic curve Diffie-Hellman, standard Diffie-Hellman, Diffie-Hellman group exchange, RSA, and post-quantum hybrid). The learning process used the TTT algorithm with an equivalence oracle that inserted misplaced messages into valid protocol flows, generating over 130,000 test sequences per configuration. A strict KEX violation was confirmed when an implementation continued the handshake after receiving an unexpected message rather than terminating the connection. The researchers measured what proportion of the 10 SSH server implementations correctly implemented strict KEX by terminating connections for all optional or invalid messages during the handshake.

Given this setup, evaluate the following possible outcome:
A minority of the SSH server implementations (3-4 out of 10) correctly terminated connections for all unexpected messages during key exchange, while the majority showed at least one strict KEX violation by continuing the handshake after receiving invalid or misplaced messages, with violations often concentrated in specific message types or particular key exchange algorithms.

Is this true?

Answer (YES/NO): YES